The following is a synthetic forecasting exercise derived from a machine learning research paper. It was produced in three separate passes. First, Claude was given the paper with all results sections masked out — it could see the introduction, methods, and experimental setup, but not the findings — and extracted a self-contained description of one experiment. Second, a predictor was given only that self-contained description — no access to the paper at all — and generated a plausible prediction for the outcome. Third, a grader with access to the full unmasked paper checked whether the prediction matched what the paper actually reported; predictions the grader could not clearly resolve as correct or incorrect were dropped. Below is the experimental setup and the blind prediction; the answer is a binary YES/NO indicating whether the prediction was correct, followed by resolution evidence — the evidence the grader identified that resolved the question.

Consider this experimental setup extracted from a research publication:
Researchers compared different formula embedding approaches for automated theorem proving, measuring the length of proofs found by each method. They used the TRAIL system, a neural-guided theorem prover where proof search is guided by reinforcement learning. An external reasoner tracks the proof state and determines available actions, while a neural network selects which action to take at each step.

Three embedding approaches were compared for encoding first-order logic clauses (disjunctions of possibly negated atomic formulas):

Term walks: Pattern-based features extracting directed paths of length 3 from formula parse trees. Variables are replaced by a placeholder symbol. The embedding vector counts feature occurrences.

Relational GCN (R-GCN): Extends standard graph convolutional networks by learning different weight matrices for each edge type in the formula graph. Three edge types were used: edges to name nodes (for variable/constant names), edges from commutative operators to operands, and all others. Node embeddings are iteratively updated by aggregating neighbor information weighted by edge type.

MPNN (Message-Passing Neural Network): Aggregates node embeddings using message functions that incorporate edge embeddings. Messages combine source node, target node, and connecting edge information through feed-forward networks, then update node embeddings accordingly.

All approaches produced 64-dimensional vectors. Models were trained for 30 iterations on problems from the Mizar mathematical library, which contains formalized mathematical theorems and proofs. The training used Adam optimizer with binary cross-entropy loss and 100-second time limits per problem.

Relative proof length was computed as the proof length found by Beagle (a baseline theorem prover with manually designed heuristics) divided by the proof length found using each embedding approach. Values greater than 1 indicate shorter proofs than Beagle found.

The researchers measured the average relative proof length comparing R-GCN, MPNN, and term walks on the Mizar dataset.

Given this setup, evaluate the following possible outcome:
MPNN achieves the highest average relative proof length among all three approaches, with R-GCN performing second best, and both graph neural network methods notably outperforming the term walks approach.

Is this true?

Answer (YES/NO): NO